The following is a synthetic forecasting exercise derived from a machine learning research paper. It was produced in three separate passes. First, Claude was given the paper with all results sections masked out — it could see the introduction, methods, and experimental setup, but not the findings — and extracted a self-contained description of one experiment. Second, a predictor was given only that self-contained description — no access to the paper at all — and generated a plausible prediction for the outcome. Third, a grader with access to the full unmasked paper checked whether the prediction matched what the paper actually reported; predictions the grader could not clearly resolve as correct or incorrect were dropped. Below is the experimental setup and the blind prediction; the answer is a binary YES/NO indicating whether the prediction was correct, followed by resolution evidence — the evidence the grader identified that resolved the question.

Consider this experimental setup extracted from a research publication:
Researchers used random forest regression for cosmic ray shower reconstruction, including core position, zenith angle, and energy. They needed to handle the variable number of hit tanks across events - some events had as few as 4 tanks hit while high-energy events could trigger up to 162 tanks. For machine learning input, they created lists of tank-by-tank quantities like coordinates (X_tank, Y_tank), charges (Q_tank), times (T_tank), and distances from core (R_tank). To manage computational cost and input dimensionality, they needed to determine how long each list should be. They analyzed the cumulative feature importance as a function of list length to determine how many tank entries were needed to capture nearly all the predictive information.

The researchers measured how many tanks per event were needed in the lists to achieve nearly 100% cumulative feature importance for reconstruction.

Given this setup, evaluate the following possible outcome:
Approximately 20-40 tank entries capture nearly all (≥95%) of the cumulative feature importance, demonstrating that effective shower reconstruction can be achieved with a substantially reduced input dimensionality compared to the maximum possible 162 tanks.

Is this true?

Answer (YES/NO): YES